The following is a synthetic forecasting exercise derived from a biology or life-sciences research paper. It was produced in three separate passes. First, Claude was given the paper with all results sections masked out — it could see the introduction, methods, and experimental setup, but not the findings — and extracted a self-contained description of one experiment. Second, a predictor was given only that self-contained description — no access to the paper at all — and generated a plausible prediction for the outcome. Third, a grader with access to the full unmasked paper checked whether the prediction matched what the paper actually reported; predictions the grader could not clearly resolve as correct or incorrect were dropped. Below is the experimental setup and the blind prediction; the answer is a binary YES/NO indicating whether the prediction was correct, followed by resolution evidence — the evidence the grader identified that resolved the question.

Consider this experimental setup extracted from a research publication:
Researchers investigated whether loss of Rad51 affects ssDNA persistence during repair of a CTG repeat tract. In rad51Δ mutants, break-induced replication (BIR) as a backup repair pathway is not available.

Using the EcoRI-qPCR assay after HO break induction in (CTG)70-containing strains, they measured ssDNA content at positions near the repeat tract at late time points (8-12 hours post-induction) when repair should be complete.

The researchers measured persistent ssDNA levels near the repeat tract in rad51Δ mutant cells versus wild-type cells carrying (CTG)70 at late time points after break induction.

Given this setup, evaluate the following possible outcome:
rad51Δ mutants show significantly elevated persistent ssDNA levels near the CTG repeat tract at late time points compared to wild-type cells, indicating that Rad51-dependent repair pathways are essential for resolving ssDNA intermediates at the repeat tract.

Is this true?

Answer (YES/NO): YES